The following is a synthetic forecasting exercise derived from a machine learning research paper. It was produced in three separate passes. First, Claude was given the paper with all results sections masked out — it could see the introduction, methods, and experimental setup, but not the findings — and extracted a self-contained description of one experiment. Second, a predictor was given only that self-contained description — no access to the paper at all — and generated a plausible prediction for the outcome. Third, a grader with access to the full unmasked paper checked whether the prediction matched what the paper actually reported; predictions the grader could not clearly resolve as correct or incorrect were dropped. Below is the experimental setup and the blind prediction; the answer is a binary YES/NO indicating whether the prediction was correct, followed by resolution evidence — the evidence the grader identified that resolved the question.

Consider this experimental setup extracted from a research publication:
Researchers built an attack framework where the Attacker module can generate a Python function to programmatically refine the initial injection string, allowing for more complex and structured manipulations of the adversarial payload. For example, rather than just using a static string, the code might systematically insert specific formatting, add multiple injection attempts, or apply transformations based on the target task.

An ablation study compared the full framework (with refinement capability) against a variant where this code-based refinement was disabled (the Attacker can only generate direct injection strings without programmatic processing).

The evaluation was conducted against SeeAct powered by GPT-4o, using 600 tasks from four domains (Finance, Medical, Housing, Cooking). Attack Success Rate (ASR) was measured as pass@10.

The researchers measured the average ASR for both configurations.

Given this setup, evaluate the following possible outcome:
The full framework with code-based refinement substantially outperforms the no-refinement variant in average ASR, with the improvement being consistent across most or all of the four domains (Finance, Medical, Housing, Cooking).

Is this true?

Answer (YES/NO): NO